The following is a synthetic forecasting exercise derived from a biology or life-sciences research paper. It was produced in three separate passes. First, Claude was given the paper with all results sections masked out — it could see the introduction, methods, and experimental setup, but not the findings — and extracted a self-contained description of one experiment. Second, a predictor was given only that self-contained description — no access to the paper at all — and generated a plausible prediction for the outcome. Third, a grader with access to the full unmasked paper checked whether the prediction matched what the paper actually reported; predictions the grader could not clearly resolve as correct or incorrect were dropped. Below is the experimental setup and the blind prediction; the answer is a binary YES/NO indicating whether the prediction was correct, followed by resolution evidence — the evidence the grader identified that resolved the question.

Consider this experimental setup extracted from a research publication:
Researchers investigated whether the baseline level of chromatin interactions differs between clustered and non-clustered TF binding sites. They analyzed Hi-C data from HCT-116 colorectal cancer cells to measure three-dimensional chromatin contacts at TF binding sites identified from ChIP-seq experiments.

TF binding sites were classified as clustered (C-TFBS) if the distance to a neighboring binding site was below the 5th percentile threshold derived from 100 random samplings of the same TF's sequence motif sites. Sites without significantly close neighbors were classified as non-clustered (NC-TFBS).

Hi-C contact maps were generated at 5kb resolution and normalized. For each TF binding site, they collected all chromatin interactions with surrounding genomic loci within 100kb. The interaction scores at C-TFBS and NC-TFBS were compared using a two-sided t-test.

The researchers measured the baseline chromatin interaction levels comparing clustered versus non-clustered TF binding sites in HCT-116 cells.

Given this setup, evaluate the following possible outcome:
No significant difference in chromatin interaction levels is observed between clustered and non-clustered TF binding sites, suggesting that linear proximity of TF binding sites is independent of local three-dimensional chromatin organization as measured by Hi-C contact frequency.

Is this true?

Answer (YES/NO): NO